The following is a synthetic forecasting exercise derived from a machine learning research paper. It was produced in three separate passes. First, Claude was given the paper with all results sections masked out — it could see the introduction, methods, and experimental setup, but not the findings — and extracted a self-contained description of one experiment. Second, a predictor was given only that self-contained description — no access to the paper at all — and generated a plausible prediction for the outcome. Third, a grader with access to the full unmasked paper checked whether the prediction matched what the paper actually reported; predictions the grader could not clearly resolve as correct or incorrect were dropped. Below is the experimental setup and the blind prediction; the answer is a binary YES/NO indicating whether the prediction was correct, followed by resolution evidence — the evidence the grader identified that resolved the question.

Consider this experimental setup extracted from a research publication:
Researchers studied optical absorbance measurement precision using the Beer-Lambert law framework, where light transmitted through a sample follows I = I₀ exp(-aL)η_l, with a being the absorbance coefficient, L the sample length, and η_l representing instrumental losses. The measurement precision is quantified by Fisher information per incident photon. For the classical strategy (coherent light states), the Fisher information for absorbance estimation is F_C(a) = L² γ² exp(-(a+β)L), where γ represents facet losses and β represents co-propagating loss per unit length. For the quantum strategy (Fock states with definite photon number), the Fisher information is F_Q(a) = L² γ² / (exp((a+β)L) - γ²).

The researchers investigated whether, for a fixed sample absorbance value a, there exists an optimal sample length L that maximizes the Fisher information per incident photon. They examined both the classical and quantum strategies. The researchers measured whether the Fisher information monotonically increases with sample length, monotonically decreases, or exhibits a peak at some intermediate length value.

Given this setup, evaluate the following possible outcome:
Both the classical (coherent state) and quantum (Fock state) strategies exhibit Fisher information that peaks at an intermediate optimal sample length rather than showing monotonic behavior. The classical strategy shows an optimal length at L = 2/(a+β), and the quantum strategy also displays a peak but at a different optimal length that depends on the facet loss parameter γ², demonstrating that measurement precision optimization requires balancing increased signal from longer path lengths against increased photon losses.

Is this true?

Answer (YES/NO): YES